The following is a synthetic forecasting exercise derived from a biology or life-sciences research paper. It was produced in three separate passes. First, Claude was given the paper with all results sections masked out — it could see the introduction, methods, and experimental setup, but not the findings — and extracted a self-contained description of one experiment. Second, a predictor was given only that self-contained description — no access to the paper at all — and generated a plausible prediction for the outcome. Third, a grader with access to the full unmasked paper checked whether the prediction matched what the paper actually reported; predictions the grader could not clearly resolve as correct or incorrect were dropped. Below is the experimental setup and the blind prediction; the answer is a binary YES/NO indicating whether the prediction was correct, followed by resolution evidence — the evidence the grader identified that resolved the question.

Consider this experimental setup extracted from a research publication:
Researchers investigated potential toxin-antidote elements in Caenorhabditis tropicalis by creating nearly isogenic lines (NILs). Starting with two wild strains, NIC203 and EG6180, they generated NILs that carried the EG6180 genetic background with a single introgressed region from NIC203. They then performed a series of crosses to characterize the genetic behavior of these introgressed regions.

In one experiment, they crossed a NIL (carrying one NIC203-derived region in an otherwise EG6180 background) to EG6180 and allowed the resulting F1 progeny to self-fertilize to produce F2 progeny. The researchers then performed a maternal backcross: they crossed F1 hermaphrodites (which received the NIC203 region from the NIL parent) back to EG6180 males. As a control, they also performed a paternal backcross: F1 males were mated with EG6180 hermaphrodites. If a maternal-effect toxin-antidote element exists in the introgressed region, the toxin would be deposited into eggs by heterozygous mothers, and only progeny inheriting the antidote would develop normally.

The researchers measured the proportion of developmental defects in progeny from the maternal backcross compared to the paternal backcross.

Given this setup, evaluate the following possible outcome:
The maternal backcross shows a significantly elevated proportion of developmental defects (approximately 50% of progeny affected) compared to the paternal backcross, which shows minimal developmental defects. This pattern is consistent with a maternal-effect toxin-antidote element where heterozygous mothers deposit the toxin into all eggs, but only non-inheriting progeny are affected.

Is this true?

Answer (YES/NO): YES